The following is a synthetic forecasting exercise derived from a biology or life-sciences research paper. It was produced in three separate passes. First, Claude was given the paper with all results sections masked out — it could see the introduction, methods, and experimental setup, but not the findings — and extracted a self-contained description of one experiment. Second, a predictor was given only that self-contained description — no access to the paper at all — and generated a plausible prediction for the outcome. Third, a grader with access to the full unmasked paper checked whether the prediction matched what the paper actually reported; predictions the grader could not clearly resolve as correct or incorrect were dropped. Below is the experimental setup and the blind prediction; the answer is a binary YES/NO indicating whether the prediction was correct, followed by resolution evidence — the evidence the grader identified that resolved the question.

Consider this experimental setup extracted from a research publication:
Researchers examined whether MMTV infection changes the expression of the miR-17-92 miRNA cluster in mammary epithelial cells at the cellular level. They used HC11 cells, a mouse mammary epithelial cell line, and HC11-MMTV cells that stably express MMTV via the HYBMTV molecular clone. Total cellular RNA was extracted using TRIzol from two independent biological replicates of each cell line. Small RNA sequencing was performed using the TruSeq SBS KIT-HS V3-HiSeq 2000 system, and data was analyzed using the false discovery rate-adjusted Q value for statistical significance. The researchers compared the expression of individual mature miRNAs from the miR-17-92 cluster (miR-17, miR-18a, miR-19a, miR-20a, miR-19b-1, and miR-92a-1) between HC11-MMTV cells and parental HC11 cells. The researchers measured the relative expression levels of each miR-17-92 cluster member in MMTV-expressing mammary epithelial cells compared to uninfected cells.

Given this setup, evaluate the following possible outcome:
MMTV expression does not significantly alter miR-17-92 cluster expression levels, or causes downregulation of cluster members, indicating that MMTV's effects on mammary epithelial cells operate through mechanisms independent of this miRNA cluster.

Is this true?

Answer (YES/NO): NO